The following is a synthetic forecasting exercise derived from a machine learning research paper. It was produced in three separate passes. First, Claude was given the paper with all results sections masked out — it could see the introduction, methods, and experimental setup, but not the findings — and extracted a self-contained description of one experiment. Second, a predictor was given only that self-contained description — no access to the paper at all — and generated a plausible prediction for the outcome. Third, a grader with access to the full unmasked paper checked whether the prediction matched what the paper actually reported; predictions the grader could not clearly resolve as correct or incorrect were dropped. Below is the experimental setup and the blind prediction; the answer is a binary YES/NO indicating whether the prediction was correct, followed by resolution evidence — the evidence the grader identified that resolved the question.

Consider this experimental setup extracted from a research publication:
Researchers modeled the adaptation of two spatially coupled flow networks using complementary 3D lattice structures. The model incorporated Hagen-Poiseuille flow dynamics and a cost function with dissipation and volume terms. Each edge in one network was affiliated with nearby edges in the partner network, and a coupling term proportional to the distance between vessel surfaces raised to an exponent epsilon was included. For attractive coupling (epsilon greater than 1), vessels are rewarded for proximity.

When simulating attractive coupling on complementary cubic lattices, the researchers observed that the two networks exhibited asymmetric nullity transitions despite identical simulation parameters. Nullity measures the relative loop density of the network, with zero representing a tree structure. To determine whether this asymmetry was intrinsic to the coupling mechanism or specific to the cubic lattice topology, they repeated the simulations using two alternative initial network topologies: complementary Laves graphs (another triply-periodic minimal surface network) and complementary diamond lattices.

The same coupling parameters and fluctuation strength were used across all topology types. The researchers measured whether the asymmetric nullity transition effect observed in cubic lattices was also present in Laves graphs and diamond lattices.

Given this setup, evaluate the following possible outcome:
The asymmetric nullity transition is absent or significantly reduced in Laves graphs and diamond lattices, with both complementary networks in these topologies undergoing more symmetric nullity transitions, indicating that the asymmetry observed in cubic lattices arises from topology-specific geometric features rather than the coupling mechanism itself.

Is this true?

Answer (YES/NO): YES